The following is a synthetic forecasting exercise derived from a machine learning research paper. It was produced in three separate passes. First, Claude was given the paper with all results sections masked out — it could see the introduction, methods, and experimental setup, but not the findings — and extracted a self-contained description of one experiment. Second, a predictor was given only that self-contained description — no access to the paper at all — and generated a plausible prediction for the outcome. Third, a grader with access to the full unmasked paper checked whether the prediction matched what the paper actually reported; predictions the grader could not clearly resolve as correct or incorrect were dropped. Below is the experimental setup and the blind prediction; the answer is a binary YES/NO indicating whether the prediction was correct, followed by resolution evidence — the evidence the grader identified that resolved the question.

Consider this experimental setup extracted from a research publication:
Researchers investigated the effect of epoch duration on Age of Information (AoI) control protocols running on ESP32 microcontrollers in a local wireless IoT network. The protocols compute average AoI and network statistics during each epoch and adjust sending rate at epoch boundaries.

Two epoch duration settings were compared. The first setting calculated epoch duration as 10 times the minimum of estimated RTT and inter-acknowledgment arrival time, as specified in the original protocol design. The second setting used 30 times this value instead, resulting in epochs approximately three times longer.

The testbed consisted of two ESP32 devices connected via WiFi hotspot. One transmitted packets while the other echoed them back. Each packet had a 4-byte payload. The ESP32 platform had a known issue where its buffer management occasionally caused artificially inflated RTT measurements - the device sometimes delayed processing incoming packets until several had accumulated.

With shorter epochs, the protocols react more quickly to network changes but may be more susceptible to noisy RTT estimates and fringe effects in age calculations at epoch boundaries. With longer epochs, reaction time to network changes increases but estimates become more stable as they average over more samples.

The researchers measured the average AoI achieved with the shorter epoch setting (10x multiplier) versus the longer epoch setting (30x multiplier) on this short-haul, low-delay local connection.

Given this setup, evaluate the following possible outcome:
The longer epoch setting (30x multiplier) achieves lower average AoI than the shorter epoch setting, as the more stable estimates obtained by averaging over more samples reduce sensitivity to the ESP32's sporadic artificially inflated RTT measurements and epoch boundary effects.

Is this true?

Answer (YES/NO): YES